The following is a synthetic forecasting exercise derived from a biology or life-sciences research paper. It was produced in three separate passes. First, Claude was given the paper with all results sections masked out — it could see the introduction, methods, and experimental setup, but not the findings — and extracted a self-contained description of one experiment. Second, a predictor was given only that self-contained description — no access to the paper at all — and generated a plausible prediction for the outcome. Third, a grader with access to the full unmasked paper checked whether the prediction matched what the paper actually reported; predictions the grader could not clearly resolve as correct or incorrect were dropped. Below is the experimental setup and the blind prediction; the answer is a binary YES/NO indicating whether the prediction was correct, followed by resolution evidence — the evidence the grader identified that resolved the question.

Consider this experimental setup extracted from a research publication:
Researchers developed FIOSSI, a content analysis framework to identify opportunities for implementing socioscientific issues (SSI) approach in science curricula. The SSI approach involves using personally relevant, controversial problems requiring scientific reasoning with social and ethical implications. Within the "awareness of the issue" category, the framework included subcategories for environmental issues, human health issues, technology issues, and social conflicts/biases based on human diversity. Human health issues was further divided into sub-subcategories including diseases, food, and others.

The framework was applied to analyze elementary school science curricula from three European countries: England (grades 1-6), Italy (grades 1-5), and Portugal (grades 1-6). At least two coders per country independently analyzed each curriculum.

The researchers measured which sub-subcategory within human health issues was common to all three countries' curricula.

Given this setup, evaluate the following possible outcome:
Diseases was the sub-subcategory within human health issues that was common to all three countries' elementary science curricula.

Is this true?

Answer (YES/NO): NO